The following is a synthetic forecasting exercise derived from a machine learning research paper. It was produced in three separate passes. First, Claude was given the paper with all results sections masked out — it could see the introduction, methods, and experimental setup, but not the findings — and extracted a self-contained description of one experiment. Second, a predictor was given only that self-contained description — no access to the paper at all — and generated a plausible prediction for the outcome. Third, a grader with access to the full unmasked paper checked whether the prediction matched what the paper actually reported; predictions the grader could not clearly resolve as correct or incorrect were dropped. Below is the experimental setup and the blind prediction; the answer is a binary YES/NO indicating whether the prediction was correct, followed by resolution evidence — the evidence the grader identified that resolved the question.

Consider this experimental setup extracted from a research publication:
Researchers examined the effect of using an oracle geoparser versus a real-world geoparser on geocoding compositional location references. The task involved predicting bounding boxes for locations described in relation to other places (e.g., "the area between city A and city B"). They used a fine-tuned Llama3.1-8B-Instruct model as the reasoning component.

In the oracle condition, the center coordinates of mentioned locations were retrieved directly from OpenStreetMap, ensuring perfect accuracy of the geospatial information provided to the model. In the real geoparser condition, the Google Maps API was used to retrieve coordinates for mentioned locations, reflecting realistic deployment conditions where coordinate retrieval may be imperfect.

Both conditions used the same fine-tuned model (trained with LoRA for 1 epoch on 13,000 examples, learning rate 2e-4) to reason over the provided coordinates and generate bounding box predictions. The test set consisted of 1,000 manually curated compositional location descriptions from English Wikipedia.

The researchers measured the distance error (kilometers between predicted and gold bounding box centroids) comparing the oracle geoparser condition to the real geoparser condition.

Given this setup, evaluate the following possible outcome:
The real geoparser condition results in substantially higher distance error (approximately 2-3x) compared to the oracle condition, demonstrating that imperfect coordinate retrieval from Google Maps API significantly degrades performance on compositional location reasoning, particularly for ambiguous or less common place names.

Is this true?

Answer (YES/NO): NO